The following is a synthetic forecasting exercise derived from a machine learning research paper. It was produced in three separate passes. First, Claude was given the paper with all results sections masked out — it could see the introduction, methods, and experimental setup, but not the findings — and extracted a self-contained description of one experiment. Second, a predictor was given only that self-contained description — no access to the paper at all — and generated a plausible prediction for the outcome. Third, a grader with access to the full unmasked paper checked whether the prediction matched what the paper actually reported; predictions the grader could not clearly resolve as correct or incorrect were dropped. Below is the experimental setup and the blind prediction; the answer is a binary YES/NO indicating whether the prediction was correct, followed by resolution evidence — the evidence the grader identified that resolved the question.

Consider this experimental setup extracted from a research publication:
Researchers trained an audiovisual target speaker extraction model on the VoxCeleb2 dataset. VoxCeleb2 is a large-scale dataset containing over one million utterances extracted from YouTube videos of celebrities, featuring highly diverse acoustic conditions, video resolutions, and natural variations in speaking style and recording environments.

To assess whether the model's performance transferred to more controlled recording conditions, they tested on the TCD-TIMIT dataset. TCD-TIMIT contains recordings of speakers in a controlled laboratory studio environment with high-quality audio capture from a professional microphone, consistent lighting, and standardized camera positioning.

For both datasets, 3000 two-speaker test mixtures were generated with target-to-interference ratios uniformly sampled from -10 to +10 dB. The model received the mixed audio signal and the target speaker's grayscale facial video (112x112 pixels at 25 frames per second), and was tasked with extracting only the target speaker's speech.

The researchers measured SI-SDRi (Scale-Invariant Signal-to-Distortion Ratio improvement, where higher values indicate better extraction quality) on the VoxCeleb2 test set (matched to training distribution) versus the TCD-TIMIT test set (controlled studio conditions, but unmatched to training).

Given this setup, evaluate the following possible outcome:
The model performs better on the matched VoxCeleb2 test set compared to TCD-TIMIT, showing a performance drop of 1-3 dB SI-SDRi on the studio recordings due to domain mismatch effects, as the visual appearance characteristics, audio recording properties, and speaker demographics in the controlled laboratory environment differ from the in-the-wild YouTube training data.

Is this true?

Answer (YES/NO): NO